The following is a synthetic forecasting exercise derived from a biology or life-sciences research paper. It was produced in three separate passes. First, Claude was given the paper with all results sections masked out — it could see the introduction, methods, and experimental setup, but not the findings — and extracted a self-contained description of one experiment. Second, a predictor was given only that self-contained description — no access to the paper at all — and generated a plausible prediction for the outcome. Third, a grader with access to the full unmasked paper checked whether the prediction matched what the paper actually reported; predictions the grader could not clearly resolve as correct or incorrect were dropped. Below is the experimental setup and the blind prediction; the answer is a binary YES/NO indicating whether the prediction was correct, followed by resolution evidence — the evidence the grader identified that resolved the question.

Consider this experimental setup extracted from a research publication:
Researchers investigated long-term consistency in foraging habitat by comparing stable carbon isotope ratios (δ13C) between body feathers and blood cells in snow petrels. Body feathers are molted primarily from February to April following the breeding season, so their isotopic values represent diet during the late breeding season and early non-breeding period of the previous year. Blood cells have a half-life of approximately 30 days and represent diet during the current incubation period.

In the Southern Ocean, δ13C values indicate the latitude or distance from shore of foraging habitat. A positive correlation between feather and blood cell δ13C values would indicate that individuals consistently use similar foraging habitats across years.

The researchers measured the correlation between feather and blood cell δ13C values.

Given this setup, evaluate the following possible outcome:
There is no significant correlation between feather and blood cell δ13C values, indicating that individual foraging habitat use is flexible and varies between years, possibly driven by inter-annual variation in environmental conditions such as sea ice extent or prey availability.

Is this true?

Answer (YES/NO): YES